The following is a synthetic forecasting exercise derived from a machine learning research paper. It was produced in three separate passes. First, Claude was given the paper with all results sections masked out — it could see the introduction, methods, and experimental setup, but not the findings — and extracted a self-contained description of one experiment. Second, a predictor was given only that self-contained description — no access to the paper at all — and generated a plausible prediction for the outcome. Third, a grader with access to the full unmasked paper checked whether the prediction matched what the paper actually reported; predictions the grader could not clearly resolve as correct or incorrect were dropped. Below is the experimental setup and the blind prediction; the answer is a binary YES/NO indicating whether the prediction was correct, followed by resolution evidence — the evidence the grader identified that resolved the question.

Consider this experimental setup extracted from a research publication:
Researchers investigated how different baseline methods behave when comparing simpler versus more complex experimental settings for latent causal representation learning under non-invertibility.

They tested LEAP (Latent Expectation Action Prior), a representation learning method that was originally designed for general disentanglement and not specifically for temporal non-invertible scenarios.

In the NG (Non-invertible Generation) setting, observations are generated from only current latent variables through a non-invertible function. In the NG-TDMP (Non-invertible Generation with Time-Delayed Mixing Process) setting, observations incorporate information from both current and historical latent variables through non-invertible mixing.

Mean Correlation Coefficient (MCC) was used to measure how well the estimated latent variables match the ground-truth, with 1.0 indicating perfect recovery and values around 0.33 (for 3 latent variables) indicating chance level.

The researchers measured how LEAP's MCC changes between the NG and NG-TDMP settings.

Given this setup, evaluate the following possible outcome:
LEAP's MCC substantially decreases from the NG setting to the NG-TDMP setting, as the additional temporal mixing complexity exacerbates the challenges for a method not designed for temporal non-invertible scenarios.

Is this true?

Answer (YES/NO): NO